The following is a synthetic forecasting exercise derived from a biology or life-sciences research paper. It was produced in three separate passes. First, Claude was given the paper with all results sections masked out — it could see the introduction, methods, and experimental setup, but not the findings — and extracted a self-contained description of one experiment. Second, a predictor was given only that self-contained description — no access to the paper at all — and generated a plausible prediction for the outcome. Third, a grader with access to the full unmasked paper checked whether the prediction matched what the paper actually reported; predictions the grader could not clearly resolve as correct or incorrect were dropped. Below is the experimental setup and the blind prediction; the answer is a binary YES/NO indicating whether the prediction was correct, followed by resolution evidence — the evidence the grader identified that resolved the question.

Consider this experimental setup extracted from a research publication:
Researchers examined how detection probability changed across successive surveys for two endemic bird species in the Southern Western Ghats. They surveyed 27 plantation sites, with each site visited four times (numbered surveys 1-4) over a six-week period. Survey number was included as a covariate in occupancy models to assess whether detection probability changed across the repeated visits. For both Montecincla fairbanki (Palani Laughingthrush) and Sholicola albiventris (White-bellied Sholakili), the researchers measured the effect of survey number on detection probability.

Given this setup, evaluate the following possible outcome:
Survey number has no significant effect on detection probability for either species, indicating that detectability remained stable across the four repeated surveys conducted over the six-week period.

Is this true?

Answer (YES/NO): NO